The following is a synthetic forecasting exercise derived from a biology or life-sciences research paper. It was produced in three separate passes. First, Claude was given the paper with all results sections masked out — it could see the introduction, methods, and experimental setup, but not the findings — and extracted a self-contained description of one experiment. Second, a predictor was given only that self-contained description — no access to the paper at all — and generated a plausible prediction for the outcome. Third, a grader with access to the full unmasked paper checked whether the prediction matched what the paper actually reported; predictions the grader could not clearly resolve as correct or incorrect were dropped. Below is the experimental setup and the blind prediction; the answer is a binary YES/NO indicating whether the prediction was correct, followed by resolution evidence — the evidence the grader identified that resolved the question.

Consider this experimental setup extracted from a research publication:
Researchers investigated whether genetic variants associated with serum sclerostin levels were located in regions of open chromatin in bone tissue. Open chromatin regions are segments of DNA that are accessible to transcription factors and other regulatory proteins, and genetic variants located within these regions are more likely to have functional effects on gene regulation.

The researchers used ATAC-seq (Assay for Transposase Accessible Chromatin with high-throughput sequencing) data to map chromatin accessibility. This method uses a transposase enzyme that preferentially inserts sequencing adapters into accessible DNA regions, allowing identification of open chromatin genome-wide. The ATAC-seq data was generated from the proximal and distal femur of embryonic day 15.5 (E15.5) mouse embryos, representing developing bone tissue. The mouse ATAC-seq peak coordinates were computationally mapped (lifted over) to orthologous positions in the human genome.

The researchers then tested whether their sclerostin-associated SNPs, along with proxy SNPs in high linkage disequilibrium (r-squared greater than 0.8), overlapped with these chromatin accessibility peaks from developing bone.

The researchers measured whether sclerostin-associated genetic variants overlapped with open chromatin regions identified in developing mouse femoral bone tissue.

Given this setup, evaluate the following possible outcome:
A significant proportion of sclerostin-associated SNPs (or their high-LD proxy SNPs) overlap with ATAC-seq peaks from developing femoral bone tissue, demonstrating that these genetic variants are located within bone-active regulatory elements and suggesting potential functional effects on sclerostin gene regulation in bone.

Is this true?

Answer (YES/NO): NO